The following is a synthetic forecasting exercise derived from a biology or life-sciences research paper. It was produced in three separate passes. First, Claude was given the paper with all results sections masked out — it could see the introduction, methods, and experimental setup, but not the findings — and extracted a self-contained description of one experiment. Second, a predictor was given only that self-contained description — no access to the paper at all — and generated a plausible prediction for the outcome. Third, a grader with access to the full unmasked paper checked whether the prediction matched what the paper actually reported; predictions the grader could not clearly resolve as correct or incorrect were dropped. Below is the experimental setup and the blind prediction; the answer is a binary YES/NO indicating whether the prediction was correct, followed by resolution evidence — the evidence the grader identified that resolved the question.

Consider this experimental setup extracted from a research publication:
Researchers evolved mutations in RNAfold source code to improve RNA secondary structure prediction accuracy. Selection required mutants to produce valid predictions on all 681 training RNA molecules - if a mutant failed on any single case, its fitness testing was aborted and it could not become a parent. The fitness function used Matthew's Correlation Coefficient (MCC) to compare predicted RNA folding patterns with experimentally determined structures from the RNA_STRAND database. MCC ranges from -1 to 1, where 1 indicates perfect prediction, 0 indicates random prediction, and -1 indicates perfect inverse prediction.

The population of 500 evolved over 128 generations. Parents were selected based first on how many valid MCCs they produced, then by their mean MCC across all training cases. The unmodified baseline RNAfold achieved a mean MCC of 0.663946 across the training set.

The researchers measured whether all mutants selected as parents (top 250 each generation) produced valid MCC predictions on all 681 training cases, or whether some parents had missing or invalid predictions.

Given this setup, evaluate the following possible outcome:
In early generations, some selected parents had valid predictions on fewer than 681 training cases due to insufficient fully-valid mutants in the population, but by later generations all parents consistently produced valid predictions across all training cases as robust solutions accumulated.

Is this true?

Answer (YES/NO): NO